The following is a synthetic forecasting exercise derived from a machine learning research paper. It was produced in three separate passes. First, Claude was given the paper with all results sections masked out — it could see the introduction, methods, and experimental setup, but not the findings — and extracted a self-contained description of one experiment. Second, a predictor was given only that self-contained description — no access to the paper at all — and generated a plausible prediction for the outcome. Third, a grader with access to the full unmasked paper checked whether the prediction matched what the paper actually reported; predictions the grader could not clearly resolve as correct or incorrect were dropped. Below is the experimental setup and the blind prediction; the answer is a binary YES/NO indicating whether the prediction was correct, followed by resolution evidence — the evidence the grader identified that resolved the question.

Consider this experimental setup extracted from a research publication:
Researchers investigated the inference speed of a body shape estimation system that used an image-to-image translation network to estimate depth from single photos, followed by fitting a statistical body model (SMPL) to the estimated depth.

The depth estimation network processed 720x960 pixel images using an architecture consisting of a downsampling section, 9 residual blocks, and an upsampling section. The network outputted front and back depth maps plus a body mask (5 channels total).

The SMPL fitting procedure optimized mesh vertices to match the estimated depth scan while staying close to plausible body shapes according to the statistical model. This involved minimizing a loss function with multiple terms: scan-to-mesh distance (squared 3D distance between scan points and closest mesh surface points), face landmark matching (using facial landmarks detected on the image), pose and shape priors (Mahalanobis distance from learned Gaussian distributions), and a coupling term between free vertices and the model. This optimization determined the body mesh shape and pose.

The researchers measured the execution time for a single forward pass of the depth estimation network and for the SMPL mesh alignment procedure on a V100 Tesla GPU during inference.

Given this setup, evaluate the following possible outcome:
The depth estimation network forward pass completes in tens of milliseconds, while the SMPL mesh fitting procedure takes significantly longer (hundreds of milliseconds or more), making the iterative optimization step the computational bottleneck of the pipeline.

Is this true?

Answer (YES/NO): NO